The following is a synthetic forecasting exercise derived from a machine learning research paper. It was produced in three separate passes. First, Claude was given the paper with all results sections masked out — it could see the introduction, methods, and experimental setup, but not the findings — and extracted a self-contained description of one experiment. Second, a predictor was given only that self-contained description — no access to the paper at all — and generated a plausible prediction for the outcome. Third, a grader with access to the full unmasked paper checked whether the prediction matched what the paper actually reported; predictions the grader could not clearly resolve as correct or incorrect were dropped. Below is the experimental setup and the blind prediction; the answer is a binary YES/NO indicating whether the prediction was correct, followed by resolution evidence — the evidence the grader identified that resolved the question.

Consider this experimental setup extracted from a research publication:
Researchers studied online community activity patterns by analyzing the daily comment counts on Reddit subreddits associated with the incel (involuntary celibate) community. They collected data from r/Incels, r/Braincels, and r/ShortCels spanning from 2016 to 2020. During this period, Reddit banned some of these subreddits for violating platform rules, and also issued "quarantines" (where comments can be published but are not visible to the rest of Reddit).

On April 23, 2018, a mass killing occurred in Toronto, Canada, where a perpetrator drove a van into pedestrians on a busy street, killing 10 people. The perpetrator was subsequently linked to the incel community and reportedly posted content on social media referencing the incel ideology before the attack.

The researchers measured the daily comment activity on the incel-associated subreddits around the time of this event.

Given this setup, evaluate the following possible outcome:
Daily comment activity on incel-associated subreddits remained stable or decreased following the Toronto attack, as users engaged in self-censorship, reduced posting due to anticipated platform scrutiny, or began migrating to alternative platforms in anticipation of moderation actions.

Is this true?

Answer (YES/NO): NO